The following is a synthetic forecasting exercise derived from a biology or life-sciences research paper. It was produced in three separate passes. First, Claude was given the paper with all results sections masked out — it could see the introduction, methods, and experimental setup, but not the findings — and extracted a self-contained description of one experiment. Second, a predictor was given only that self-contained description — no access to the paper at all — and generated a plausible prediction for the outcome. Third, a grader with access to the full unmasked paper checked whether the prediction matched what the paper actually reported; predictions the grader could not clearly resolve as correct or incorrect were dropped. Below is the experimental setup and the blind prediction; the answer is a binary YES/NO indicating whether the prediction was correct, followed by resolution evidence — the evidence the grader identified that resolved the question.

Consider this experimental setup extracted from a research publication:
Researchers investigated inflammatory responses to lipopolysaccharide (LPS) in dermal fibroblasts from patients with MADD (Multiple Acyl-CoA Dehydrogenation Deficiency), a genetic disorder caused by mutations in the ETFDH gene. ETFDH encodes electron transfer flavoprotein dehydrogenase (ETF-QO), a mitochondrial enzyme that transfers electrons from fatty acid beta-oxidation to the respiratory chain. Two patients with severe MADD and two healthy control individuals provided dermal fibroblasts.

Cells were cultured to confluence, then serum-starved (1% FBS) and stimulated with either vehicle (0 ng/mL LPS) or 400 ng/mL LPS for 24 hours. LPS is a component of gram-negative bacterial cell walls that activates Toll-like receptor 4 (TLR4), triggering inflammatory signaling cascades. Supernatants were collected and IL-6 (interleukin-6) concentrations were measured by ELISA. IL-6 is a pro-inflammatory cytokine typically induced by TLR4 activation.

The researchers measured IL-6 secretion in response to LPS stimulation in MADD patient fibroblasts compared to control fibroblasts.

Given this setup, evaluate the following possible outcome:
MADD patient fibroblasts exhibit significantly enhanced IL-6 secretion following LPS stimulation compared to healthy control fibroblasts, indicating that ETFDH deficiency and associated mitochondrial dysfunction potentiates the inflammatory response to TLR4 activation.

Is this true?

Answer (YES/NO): NO